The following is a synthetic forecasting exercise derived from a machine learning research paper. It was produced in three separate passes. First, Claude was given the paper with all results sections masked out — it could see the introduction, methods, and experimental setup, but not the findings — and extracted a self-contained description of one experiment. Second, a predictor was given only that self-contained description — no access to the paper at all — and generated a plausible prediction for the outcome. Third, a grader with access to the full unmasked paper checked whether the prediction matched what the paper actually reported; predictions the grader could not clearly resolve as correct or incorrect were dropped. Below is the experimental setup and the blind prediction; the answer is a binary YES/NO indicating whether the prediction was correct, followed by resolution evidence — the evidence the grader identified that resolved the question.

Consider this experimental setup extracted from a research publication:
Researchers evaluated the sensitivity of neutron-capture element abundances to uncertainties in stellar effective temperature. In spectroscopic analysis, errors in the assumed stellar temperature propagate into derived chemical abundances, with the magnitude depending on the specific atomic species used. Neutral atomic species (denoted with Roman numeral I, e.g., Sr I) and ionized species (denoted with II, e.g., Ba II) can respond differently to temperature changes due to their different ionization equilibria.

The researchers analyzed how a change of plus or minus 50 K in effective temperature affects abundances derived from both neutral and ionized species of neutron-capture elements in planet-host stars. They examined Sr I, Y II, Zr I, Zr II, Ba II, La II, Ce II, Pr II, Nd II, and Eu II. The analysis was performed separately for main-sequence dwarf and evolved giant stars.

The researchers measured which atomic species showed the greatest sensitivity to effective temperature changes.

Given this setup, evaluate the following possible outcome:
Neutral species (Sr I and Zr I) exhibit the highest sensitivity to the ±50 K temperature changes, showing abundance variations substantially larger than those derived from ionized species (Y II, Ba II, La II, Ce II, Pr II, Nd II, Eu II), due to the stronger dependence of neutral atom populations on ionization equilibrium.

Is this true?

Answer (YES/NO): YES